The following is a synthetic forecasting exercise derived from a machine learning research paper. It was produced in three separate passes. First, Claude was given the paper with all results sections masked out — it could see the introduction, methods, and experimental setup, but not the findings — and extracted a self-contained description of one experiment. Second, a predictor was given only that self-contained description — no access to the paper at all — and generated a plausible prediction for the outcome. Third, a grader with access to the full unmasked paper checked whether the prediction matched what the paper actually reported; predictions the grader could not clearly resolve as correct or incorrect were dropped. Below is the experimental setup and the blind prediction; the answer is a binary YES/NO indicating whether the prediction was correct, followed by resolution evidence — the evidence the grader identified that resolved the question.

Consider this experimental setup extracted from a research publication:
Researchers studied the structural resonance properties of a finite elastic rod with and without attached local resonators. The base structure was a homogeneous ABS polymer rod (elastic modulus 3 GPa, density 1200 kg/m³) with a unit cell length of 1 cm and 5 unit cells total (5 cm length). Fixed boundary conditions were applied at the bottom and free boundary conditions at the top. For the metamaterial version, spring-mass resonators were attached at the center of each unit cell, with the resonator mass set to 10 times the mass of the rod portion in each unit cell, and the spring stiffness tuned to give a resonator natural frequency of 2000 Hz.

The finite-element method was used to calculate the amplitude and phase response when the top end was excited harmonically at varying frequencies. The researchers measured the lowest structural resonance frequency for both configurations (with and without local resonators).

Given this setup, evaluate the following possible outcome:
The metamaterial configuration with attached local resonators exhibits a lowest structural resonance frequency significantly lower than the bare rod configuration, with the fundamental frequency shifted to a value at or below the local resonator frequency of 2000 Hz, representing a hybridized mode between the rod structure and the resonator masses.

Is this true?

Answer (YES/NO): YES